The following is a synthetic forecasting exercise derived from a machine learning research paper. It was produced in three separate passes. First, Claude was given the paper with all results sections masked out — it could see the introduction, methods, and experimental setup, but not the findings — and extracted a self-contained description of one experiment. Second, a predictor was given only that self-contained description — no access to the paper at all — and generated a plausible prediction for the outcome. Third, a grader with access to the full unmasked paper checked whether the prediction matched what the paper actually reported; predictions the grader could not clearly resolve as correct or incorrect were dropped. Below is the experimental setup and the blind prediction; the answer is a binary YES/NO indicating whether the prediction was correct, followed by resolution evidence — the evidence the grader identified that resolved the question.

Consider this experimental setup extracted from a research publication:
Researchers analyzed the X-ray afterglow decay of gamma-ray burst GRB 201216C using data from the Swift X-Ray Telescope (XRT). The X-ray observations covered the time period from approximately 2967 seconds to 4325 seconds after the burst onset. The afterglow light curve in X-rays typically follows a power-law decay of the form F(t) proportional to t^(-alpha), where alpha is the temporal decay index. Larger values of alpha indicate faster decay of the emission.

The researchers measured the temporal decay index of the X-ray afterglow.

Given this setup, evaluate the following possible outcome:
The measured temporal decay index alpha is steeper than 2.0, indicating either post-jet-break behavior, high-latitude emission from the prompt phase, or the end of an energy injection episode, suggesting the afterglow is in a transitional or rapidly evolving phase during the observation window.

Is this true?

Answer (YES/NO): NO